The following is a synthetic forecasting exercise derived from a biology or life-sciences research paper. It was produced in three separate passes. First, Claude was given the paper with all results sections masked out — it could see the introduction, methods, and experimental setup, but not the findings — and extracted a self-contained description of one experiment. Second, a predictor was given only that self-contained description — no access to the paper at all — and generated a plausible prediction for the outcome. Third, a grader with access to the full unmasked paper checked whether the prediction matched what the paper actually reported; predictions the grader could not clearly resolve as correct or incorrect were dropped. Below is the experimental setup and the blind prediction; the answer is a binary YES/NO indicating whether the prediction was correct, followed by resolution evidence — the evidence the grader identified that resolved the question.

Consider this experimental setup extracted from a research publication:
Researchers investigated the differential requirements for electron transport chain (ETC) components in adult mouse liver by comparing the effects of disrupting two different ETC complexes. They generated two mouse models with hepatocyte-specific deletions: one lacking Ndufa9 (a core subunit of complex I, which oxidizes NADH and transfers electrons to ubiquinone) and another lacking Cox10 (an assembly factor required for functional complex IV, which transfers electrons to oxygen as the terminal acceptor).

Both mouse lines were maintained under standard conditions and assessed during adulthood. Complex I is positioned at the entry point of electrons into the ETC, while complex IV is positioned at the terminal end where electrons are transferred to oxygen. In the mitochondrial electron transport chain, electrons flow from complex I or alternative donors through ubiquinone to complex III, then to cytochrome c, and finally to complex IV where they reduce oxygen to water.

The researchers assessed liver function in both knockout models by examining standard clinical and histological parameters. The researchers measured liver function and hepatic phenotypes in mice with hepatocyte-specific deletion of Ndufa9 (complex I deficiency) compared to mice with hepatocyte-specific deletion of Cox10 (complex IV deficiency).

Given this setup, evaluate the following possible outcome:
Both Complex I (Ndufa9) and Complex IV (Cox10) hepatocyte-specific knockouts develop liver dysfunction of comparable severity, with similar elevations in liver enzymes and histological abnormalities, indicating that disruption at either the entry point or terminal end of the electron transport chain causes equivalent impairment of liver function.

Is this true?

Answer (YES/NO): NO